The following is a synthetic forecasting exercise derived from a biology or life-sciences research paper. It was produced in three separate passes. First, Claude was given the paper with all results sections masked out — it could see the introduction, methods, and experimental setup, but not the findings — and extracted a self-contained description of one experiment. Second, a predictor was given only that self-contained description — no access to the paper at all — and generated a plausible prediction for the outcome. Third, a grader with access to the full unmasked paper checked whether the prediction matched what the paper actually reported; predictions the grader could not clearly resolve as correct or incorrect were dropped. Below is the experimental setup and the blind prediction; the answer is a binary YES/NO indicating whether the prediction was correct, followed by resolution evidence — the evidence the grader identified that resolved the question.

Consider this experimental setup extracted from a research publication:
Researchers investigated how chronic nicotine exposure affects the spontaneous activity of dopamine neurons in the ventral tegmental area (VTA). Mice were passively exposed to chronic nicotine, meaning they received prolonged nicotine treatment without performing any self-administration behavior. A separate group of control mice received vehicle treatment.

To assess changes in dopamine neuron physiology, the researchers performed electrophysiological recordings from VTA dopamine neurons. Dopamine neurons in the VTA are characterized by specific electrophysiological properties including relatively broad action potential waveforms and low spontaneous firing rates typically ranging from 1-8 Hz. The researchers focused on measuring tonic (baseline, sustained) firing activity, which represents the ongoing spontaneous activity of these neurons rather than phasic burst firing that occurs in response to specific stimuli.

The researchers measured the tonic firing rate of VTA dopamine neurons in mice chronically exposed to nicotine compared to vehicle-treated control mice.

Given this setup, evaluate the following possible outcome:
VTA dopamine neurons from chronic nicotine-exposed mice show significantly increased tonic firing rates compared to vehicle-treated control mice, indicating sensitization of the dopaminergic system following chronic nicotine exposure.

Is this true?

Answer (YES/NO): YES